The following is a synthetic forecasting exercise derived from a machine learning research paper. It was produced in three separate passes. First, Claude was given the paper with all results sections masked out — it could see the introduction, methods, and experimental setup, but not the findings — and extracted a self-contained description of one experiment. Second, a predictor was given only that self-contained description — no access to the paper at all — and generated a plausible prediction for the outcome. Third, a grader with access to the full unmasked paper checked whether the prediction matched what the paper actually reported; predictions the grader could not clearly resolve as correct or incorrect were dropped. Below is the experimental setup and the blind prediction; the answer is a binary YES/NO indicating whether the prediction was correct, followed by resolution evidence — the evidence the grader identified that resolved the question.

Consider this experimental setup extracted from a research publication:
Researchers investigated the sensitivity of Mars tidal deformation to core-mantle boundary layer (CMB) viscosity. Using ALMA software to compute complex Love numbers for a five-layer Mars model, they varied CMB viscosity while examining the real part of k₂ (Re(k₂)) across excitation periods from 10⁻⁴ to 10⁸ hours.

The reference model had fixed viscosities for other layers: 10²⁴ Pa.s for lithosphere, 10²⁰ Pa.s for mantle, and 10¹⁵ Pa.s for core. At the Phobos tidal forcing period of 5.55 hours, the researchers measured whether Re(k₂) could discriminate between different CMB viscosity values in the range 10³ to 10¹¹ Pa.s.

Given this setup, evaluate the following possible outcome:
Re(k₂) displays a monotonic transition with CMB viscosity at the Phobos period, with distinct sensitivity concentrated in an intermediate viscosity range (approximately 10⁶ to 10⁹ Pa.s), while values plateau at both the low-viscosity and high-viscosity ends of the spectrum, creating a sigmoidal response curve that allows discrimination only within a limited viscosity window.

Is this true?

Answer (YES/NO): NO